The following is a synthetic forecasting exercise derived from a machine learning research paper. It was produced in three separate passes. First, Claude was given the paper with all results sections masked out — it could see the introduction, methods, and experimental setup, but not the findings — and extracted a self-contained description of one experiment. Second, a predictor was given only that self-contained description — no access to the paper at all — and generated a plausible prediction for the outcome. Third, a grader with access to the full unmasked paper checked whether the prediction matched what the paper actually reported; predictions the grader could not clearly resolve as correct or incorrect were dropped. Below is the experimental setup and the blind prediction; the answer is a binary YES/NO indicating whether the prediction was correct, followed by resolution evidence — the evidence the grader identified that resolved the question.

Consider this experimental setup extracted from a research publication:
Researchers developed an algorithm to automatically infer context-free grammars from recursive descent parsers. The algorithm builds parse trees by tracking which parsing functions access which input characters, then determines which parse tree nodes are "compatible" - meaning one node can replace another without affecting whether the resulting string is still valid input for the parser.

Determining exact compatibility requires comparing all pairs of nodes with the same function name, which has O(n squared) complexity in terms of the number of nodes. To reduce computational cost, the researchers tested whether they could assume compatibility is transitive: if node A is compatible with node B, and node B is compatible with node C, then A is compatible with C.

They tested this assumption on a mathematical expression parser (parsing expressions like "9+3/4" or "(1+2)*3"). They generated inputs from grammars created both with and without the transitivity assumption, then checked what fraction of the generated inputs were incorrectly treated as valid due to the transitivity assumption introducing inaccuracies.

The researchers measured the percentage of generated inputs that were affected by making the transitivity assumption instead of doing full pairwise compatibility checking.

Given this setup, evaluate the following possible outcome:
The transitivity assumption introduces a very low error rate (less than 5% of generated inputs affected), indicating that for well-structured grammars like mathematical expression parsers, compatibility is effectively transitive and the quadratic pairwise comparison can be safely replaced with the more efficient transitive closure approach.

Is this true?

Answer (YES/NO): NO